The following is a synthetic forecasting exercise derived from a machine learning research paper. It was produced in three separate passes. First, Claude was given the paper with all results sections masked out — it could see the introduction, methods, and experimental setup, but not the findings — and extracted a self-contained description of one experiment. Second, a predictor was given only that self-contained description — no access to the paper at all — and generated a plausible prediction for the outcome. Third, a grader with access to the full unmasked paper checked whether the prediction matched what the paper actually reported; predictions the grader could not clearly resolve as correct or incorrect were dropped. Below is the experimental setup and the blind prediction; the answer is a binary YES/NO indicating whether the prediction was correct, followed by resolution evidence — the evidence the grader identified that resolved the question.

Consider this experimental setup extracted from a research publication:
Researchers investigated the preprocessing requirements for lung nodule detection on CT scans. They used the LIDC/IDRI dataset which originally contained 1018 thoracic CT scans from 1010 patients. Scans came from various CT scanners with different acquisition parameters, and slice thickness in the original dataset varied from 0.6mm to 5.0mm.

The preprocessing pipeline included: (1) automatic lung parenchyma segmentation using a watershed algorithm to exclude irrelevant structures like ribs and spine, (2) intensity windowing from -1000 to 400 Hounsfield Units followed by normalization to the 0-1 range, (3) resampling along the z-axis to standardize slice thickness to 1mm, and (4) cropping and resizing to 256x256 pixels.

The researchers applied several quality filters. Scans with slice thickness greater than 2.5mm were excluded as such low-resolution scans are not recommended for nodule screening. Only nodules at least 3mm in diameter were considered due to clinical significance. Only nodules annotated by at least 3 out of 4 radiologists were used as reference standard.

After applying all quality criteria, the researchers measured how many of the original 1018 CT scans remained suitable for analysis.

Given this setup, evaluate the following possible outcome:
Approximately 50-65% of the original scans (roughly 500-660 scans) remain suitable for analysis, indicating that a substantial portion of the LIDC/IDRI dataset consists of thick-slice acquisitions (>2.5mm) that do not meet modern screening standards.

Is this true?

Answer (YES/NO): NO